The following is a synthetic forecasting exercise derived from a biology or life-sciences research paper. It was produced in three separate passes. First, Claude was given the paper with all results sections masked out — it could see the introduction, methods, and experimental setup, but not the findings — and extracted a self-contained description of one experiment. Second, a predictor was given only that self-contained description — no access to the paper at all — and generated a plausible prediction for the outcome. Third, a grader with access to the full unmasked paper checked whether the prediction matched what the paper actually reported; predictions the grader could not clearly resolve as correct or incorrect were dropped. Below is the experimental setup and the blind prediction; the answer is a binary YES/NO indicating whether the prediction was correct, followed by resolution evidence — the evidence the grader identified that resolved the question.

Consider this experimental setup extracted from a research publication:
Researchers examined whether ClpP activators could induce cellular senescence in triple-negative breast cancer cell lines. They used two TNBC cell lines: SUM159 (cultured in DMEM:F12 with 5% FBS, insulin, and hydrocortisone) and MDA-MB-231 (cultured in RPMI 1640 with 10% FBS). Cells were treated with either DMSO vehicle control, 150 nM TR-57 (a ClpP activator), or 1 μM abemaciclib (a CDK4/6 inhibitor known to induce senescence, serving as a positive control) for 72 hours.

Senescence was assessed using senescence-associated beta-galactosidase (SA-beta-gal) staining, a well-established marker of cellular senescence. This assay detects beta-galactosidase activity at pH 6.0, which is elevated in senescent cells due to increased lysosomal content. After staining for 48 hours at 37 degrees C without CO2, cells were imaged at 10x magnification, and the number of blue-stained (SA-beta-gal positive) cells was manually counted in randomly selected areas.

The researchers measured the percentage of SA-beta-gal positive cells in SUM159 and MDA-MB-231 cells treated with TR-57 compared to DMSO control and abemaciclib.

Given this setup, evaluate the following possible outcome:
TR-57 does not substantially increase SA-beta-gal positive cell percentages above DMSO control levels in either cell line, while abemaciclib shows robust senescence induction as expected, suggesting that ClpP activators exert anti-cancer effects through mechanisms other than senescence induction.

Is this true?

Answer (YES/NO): NO